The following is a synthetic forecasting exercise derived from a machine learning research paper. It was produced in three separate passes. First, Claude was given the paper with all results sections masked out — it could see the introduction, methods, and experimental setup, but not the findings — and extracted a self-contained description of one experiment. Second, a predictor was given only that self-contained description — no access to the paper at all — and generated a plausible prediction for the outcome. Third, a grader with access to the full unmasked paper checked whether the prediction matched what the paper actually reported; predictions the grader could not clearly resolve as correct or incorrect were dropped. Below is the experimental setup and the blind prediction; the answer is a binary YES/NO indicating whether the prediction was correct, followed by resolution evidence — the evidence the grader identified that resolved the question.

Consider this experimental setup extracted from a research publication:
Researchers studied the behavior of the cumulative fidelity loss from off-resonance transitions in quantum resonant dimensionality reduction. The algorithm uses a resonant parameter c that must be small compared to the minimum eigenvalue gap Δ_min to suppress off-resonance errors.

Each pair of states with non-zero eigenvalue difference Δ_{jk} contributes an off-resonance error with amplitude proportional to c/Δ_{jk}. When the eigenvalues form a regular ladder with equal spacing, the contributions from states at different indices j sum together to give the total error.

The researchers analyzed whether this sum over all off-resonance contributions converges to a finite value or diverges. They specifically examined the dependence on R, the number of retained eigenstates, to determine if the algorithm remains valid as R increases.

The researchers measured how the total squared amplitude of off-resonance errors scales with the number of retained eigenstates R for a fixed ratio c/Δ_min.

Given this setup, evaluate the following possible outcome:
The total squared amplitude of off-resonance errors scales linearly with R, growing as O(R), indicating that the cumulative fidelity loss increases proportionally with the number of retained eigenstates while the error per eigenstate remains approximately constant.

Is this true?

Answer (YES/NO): NO